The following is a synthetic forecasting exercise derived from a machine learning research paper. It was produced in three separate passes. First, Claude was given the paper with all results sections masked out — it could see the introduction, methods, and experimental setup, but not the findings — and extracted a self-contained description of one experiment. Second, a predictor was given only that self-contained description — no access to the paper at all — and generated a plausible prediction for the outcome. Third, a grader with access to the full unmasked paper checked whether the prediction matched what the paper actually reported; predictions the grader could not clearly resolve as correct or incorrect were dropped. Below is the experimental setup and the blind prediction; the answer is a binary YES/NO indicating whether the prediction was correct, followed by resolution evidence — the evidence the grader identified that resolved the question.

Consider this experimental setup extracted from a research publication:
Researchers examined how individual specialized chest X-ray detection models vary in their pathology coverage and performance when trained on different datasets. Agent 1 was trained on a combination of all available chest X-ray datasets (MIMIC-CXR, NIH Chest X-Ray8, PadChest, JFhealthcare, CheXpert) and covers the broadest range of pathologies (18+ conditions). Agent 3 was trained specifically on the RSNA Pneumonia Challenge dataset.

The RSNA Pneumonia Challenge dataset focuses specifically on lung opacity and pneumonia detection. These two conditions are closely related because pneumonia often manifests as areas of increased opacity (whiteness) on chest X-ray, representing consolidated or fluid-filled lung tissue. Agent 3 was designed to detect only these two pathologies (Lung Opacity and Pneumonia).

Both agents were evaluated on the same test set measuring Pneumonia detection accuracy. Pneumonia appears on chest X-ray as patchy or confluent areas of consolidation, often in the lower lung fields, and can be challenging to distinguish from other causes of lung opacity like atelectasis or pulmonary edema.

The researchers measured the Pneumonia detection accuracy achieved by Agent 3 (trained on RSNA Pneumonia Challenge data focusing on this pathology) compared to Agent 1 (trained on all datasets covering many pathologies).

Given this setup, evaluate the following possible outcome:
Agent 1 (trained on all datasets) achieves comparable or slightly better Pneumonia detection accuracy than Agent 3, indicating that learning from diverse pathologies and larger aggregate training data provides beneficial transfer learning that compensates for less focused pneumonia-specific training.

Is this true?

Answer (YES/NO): NO